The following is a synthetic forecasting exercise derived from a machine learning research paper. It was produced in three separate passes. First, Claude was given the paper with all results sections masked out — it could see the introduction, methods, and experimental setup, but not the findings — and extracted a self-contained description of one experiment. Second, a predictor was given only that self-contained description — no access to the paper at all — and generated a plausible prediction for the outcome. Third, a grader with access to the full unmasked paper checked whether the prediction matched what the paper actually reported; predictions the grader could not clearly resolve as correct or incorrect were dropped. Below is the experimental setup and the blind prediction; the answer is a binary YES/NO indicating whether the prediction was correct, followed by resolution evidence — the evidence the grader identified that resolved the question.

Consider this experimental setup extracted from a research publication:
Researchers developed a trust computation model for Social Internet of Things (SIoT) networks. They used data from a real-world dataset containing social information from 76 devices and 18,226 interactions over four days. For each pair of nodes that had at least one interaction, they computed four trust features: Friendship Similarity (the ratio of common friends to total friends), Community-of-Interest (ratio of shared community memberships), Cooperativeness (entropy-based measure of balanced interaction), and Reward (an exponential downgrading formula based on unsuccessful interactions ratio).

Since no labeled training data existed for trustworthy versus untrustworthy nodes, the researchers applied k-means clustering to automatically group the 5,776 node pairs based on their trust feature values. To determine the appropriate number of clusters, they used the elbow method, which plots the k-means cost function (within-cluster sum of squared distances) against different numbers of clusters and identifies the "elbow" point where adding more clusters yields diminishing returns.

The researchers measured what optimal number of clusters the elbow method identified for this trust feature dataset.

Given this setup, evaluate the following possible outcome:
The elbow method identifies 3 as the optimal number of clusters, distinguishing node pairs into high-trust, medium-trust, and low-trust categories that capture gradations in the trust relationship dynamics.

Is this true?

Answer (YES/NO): NO